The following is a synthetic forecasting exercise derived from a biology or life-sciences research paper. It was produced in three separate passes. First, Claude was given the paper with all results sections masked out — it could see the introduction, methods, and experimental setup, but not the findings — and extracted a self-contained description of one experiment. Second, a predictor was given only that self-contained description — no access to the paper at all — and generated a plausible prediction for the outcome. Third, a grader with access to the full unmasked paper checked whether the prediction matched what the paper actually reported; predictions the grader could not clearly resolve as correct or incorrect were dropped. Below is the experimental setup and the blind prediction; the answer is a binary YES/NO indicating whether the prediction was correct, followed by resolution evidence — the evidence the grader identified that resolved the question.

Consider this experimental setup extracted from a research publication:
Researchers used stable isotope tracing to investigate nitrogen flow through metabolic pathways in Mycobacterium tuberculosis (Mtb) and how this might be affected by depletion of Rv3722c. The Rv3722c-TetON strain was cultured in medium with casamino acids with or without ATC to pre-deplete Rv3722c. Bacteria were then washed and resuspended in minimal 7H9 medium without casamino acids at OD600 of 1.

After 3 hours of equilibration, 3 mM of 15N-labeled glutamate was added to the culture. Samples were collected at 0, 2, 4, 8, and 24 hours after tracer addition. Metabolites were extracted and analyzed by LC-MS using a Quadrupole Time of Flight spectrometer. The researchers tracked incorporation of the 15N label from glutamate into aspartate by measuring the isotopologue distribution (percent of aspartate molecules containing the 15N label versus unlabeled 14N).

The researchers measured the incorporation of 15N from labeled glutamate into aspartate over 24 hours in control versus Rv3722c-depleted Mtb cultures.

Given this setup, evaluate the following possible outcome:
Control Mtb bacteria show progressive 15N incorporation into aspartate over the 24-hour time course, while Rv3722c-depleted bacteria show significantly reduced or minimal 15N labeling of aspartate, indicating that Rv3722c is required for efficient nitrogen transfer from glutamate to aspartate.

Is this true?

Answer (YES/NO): YES